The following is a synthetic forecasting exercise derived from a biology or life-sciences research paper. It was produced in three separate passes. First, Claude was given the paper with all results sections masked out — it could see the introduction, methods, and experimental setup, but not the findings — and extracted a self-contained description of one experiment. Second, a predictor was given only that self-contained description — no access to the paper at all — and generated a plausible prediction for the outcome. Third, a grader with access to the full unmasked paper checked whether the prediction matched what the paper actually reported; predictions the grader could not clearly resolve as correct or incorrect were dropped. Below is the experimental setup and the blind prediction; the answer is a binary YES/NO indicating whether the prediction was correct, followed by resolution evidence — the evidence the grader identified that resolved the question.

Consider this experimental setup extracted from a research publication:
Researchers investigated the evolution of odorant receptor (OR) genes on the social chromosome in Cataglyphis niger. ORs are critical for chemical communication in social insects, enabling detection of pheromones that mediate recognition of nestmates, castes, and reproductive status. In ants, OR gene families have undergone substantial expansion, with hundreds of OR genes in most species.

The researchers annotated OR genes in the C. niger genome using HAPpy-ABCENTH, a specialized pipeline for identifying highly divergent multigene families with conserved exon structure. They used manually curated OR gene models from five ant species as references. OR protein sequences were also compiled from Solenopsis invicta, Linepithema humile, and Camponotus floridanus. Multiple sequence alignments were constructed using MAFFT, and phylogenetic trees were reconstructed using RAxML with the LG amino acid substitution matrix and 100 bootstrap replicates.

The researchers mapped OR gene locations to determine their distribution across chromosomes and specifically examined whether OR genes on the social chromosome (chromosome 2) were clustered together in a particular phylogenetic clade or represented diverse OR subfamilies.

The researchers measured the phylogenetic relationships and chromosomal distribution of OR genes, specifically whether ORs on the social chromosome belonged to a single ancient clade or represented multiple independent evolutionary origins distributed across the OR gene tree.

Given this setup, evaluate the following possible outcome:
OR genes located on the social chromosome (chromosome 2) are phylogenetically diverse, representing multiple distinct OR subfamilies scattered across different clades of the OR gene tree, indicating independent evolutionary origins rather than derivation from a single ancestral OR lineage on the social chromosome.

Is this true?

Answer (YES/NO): NO